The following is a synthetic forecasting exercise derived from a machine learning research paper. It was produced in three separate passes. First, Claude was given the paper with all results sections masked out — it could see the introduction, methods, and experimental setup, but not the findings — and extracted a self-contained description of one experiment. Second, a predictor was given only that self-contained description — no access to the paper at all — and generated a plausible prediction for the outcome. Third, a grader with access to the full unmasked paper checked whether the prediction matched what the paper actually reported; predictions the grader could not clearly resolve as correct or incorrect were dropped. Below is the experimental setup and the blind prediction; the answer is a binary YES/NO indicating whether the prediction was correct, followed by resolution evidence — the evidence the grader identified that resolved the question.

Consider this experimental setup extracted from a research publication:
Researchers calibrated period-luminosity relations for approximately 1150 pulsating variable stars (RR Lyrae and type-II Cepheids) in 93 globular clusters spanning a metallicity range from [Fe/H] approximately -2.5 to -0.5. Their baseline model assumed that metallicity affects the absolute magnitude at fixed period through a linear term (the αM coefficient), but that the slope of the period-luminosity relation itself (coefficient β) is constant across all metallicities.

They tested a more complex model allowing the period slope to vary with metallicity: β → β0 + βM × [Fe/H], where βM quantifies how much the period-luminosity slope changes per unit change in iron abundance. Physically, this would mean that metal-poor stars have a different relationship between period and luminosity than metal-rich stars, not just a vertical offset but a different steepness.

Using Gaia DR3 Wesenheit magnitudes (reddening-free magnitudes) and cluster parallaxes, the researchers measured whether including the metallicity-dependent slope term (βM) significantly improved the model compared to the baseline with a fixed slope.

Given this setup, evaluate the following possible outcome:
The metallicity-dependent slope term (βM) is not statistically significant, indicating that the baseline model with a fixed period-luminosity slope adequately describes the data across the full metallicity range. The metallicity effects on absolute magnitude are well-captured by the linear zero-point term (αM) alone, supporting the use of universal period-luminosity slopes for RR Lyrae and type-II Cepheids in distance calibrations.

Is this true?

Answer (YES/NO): NO